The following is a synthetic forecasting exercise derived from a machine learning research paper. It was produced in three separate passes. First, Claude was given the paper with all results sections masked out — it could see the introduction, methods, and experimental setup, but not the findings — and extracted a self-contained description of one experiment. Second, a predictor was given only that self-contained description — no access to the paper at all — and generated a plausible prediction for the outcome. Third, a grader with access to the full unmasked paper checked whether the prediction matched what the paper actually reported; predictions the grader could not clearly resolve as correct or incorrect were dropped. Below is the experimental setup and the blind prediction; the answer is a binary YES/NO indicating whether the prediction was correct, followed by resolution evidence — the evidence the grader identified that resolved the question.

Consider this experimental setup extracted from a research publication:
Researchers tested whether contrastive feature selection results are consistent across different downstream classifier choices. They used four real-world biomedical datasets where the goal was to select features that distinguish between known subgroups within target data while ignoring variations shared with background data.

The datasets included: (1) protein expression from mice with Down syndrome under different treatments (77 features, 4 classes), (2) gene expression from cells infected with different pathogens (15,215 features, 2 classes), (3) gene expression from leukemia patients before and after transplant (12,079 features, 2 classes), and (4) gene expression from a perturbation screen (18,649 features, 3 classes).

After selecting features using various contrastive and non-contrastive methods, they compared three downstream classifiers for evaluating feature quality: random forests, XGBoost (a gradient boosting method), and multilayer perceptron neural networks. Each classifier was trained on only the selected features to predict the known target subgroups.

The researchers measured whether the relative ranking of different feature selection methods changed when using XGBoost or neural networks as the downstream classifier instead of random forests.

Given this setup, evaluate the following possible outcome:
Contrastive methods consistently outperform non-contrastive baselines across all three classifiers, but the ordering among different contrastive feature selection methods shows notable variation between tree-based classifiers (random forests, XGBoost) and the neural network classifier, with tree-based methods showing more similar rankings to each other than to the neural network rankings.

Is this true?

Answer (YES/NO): NO